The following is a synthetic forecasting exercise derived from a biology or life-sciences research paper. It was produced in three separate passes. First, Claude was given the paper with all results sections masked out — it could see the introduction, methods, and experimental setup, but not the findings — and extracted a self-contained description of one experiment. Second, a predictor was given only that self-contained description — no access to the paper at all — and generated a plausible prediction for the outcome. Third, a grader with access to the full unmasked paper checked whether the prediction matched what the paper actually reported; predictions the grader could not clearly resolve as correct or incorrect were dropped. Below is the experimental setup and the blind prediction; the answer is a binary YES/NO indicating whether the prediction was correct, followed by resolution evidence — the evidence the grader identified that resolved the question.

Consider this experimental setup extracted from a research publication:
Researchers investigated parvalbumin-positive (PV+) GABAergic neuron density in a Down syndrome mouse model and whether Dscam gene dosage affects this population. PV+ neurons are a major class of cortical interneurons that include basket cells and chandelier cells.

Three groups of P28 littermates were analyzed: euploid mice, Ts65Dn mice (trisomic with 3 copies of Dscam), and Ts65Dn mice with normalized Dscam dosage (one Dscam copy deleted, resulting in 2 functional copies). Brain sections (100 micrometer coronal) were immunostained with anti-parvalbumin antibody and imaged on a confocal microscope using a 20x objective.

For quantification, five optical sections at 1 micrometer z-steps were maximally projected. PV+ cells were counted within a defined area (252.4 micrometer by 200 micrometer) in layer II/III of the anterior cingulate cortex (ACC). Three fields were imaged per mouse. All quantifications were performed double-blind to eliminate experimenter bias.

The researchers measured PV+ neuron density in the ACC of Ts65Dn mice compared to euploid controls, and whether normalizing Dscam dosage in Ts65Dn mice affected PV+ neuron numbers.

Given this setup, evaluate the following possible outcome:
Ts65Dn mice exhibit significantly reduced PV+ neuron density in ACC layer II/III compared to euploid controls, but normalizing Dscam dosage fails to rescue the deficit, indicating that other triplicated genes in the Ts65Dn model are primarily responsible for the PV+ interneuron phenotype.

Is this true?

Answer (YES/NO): NO